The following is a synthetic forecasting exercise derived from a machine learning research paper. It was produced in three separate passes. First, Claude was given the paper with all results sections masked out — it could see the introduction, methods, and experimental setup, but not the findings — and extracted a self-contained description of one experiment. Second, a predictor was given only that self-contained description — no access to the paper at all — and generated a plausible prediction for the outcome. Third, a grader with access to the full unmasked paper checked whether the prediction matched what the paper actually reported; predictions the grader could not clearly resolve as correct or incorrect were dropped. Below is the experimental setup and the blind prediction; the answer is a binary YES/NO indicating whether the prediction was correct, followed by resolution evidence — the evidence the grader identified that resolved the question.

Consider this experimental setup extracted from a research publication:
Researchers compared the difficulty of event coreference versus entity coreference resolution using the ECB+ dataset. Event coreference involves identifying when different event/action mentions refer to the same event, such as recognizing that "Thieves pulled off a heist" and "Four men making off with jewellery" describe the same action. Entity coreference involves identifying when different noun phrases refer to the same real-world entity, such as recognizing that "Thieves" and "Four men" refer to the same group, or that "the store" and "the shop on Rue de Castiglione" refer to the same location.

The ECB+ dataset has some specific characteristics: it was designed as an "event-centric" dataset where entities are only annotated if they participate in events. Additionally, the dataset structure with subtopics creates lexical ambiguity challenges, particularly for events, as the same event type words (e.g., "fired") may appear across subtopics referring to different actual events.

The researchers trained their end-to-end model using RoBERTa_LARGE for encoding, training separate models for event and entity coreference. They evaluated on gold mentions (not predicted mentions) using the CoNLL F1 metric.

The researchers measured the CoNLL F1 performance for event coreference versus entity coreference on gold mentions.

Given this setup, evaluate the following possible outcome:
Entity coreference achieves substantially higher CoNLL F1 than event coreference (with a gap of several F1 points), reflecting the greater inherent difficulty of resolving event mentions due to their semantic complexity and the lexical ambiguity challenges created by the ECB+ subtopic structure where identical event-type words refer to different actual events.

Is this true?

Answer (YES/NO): NO